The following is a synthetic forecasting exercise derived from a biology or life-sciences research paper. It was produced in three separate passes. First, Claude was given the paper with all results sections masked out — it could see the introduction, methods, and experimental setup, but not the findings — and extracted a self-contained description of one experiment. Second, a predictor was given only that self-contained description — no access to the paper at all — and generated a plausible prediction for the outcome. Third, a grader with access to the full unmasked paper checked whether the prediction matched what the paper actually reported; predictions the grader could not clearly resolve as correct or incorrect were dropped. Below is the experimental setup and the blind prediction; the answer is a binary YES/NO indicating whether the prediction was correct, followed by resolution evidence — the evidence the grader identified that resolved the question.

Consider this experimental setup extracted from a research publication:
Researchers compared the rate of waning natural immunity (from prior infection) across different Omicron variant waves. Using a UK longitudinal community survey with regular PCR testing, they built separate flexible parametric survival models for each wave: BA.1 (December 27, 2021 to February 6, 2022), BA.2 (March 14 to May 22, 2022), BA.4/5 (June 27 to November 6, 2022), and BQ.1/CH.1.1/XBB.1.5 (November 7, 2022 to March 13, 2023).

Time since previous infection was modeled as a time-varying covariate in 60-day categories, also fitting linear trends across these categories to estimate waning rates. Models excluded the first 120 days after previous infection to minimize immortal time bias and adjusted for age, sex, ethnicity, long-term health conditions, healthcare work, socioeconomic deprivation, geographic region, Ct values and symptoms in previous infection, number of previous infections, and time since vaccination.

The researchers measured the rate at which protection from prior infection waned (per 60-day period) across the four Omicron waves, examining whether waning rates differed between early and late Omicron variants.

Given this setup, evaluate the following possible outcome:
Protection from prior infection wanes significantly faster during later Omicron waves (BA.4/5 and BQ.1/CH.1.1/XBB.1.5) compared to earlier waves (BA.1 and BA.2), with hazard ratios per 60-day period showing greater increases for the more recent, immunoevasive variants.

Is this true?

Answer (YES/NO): NO